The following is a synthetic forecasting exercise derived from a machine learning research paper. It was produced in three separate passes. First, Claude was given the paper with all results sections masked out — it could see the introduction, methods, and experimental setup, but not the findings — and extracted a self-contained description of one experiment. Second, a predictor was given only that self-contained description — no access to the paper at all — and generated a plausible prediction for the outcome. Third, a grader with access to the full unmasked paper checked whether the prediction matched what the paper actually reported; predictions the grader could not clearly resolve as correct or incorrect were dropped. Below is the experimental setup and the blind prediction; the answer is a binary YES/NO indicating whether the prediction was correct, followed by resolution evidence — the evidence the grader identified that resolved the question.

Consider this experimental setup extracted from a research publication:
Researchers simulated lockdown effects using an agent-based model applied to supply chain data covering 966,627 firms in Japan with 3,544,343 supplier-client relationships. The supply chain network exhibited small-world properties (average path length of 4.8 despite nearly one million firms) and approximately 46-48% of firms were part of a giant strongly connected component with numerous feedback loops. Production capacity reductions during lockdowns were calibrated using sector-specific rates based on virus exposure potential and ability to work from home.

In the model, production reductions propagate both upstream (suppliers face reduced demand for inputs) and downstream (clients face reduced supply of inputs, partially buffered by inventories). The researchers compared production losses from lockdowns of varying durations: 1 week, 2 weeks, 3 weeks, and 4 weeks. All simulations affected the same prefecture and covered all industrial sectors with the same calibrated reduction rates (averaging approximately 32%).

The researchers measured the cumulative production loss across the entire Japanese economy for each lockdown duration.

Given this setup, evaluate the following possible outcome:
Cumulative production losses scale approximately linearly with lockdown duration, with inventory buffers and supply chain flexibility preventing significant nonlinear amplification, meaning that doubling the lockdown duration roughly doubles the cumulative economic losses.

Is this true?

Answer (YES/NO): NO